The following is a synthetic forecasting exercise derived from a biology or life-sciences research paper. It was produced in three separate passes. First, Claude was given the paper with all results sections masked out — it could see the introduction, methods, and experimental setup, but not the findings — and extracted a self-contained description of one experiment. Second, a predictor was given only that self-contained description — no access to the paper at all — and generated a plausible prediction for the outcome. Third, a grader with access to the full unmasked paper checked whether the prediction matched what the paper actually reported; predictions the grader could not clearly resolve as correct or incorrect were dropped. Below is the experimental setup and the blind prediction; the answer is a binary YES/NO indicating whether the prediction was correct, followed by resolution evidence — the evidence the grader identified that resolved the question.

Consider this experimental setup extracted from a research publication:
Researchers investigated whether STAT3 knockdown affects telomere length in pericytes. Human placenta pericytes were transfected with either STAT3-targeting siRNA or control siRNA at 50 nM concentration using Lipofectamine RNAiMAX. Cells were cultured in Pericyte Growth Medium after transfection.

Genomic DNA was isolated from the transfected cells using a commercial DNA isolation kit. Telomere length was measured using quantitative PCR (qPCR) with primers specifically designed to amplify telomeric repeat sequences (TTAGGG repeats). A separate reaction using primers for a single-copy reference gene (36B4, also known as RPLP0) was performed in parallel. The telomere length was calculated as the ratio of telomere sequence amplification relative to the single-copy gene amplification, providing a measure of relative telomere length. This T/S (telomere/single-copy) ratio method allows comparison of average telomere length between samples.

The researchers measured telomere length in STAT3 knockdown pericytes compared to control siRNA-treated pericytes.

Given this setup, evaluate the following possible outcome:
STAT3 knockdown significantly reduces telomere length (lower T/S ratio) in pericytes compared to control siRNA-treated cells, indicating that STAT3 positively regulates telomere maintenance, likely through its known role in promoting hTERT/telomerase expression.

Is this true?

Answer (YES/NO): YES